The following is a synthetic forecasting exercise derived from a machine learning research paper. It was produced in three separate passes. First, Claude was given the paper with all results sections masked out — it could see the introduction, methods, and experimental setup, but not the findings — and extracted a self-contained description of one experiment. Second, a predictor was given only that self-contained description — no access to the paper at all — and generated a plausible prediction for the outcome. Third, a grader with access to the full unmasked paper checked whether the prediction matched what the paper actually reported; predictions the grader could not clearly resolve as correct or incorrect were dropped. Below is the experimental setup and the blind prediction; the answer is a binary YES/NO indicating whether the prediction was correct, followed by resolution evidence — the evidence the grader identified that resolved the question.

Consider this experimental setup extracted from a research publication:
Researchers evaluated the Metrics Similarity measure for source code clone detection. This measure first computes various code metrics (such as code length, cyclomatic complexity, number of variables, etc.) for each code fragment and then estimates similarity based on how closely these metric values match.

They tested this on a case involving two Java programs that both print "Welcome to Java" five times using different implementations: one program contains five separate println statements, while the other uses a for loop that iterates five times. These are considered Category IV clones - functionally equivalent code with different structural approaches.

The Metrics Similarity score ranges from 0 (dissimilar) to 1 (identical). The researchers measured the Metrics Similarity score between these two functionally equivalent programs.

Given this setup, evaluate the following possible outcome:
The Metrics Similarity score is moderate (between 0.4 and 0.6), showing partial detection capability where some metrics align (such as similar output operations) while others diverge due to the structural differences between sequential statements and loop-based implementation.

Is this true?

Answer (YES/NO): NO